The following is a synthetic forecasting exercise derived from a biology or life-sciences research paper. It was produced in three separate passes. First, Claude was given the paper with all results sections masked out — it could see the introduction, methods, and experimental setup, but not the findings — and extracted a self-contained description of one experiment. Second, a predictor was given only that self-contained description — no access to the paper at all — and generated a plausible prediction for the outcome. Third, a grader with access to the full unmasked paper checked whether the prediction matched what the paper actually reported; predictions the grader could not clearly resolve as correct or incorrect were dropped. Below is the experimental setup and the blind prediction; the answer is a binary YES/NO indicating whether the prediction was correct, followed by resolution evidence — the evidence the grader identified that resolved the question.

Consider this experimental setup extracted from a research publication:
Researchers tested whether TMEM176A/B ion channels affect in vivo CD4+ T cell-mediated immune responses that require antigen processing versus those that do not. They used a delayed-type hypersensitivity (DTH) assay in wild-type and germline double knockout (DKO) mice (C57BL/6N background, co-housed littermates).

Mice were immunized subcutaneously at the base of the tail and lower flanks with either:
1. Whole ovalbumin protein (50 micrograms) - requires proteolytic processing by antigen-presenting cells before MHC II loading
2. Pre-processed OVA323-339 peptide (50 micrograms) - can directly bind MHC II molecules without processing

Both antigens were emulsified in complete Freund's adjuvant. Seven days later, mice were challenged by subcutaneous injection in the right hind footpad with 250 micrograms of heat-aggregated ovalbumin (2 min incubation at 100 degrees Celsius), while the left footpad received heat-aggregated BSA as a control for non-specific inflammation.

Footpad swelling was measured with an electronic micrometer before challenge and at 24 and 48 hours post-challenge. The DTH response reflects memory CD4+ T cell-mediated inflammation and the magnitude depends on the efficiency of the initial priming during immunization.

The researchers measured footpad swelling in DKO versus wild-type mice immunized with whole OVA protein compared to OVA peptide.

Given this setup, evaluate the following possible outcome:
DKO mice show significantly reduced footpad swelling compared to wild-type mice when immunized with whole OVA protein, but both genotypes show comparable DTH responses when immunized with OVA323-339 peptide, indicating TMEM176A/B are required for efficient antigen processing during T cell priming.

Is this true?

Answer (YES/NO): YES